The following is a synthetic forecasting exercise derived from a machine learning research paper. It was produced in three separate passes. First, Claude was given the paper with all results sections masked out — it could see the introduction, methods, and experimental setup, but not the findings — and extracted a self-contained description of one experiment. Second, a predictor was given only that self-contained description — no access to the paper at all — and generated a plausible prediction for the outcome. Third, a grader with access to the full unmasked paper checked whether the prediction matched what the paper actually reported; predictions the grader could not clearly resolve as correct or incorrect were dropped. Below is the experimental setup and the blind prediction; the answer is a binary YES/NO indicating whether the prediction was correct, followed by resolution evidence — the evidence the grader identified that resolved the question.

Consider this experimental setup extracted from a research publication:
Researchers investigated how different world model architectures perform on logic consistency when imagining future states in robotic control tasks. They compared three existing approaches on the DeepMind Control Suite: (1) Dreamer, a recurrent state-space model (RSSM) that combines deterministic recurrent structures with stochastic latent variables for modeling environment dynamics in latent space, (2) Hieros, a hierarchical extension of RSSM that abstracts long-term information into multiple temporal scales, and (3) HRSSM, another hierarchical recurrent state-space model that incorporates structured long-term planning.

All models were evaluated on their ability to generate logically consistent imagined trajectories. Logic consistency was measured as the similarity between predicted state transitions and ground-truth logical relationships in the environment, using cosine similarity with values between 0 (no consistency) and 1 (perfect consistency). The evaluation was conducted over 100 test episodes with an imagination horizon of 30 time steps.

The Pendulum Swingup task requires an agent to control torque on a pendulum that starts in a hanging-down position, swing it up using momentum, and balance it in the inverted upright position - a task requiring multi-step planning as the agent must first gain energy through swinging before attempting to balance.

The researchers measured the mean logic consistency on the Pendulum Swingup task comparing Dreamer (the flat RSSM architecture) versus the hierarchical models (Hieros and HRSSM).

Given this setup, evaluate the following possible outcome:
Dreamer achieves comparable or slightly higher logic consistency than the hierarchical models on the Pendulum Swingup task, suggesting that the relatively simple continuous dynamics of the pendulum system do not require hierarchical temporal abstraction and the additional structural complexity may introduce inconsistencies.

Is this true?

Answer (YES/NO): NO